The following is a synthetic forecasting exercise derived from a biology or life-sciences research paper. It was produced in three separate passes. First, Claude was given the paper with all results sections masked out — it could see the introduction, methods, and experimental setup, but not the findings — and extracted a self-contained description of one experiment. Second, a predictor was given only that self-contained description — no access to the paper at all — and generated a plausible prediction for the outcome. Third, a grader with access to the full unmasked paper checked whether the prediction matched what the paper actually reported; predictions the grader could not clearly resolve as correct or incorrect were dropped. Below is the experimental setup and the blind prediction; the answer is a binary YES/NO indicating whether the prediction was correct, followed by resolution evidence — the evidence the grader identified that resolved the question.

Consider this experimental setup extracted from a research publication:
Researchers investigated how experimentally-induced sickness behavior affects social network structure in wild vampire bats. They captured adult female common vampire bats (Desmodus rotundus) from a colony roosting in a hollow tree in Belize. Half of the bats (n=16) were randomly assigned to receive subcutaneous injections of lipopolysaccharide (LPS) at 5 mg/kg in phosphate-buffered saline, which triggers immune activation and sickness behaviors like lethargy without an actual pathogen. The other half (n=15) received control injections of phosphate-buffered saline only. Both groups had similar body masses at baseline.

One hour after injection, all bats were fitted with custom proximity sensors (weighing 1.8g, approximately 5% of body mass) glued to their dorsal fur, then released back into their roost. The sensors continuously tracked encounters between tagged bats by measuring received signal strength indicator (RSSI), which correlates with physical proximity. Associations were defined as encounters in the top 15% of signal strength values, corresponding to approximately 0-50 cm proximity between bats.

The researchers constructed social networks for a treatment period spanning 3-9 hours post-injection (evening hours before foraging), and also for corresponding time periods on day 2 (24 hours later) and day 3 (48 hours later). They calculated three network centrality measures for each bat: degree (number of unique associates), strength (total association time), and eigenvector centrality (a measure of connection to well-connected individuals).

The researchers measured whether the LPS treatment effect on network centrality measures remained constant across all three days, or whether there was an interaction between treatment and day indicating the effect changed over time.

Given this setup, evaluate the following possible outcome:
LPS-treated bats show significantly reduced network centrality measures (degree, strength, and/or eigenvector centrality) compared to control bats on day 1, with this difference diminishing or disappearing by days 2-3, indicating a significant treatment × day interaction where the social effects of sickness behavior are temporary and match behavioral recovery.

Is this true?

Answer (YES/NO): YES